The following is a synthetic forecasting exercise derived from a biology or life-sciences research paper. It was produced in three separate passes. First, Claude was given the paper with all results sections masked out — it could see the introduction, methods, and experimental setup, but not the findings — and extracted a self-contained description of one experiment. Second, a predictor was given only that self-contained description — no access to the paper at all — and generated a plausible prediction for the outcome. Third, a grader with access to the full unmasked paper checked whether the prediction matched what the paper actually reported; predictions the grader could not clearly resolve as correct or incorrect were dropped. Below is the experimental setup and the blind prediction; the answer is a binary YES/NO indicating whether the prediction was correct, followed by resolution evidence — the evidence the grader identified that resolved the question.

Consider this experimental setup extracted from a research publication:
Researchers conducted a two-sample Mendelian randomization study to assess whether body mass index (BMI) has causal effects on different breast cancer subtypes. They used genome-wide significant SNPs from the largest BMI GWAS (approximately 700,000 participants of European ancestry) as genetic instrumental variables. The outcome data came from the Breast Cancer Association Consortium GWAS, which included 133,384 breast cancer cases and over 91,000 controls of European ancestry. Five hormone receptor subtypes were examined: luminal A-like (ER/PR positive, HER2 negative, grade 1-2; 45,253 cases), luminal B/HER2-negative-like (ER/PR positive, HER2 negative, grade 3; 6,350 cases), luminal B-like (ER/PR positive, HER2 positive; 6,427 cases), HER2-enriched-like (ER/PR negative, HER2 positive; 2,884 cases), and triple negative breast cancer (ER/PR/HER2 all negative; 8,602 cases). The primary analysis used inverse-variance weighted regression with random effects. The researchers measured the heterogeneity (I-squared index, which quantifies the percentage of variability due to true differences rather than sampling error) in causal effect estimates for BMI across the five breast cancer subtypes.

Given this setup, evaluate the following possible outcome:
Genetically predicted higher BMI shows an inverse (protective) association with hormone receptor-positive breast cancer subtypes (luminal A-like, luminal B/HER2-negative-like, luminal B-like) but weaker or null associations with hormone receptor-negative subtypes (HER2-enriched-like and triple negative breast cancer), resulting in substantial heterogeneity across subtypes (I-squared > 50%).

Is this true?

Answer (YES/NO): NO